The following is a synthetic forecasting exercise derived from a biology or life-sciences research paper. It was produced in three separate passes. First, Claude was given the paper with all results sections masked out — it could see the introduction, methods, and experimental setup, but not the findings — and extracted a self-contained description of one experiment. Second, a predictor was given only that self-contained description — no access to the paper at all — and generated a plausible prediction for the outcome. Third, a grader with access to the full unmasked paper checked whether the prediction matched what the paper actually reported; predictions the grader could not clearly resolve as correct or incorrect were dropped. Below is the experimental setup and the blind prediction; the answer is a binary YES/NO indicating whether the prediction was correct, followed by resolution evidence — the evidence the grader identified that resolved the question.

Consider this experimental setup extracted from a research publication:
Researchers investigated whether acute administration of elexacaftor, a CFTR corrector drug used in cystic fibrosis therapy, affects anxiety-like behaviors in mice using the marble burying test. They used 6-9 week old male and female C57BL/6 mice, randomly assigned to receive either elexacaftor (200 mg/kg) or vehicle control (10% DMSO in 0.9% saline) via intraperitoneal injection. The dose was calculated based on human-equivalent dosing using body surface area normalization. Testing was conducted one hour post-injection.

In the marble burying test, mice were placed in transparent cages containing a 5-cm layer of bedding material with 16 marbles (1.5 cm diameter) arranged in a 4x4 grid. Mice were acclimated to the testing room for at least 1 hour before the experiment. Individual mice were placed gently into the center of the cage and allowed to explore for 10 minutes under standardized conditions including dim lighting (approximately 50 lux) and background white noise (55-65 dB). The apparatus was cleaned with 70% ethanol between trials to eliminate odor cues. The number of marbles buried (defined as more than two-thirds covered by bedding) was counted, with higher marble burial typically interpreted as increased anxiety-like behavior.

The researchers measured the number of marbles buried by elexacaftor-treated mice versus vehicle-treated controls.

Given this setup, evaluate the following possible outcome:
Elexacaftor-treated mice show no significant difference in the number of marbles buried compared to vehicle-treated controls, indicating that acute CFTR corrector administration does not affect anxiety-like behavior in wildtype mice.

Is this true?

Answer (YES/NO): NO